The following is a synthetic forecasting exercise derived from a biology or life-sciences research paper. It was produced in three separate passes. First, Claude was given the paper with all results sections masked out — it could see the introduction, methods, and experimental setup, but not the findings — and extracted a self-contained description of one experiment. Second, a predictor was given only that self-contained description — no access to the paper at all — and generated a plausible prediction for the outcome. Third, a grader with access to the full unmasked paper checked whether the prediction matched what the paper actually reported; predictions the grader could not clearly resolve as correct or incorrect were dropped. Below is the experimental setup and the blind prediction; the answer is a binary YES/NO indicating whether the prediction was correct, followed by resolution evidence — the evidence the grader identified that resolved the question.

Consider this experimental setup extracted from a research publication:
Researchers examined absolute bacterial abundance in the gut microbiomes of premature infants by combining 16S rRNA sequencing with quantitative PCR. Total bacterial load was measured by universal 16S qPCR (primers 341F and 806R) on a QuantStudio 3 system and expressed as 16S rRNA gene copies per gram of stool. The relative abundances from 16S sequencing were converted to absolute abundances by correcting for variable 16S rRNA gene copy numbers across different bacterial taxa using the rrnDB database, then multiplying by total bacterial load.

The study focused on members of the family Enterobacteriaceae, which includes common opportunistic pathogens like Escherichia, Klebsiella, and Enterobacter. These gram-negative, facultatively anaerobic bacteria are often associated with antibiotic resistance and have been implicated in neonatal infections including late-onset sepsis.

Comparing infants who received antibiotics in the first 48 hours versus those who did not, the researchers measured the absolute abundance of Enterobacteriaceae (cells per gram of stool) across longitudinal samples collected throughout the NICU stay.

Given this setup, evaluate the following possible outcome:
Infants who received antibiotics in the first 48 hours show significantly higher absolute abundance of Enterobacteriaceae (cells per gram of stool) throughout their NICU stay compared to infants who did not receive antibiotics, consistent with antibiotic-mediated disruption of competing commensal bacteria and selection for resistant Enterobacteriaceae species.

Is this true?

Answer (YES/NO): NO